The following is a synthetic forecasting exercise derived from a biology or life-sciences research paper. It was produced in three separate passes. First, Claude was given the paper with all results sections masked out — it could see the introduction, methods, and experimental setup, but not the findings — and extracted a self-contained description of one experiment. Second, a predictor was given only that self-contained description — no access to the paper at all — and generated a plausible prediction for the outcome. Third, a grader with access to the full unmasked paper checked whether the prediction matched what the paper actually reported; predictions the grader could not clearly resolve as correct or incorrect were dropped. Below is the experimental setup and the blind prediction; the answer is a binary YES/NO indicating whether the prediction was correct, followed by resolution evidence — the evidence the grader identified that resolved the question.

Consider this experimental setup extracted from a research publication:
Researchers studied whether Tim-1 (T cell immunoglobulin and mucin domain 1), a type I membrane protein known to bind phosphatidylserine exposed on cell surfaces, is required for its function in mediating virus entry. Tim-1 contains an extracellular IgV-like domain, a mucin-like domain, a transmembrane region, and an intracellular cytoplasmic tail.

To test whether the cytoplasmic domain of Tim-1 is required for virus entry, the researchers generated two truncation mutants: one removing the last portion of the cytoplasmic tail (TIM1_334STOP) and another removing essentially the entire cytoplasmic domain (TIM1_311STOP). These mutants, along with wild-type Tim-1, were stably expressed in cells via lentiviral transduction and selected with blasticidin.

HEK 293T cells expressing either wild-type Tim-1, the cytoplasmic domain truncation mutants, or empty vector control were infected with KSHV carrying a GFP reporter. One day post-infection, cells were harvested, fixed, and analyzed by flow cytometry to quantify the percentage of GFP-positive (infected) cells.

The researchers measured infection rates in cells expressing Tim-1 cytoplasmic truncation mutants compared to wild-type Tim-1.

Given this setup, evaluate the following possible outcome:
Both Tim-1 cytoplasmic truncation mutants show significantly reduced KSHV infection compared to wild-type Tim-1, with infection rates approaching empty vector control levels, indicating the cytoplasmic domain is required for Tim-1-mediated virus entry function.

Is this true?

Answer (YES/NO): NO